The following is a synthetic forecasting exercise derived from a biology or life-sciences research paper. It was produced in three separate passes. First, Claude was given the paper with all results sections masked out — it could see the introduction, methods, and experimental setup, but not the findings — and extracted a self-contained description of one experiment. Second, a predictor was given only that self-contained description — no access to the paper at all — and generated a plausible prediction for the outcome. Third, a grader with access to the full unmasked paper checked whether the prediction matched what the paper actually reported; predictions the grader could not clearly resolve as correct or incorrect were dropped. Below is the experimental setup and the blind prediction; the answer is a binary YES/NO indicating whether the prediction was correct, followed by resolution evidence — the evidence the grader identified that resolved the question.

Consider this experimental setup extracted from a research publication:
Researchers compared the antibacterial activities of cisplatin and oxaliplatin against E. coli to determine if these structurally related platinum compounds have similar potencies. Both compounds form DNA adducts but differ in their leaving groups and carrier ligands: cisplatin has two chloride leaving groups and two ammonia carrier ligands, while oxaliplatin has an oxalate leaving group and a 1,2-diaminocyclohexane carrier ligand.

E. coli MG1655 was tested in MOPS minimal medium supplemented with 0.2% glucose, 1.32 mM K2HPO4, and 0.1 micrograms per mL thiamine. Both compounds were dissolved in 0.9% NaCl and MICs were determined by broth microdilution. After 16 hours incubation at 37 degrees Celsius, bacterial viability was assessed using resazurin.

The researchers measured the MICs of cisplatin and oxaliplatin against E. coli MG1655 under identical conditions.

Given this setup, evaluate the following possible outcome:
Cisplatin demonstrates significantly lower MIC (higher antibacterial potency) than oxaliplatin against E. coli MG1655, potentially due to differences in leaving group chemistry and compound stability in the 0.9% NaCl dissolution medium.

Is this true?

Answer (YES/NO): YES